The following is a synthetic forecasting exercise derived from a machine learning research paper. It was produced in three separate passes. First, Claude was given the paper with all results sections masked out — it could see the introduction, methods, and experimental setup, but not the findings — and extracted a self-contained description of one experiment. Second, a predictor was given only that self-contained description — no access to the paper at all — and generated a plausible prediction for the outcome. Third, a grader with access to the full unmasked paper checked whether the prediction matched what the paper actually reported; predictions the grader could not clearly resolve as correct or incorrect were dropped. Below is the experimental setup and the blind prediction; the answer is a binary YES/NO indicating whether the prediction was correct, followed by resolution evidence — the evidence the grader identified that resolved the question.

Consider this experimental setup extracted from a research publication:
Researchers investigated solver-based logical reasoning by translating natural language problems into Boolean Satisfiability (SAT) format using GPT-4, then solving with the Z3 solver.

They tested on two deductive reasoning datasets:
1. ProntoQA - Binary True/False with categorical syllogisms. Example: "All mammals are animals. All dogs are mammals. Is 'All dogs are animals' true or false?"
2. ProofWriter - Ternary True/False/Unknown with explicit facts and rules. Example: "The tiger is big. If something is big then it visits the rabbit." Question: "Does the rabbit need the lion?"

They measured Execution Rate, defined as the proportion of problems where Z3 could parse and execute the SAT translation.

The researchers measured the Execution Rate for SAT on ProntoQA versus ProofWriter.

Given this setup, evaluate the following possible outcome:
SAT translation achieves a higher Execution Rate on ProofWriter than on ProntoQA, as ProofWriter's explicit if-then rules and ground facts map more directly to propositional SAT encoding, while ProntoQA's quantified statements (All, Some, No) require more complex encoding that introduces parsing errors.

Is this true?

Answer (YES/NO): YES